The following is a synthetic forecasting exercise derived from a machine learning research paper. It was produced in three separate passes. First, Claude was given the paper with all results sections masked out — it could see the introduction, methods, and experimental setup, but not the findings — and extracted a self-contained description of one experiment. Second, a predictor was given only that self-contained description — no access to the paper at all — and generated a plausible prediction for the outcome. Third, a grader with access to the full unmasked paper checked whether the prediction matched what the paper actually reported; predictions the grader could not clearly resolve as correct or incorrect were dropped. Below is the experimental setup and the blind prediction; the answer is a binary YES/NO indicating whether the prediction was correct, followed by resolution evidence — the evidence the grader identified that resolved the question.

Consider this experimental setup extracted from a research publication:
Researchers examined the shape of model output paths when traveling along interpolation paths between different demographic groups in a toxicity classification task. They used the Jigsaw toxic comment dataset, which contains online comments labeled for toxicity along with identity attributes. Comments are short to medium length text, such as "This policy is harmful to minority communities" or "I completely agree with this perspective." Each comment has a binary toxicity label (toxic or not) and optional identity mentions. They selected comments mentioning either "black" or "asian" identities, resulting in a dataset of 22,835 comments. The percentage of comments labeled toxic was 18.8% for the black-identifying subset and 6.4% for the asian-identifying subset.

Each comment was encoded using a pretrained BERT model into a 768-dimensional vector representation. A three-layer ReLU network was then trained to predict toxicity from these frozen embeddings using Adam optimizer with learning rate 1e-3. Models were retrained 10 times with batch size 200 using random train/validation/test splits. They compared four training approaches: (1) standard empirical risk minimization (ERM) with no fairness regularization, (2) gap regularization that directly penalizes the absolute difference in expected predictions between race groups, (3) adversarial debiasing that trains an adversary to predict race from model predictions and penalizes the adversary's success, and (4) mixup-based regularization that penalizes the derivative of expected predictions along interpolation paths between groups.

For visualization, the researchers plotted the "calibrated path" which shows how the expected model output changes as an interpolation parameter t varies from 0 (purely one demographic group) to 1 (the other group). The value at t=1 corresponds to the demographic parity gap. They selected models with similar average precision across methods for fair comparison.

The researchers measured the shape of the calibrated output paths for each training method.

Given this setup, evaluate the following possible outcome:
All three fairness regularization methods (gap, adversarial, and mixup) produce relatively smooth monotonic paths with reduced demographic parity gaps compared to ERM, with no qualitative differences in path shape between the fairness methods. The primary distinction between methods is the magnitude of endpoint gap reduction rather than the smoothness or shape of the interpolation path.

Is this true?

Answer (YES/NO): NO